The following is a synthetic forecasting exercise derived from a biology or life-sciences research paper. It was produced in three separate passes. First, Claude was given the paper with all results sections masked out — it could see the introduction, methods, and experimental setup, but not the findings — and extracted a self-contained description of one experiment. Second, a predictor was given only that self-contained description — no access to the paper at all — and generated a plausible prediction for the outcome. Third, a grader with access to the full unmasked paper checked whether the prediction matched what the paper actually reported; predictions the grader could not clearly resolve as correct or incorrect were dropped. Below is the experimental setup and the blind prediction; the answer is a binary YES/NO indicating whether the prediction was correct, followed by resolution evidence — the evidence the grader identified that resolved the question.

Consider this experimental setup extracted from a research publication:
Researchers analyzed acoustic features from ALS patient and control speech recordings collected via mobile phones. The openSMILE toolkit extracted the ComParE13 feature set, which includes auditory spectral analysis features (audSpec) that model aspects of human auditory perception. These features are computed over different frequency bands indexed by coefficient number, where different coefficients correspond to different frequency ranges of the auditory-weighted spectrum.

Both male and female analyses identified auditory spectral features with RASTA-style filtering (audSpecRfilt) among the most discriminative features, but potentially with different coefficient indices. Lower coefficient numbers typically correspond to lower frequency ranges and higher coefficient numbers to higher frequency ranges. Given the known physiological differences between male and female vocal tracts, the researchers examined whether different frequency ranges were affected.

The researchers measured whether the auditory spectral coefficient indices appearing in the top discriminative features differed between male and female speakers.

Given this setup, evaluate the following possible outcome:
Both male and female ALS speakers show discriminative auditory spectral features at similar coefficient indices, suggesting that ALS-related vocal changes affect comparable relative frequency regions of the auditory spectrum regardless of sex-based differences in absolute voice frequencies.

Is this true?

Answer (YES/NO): NO